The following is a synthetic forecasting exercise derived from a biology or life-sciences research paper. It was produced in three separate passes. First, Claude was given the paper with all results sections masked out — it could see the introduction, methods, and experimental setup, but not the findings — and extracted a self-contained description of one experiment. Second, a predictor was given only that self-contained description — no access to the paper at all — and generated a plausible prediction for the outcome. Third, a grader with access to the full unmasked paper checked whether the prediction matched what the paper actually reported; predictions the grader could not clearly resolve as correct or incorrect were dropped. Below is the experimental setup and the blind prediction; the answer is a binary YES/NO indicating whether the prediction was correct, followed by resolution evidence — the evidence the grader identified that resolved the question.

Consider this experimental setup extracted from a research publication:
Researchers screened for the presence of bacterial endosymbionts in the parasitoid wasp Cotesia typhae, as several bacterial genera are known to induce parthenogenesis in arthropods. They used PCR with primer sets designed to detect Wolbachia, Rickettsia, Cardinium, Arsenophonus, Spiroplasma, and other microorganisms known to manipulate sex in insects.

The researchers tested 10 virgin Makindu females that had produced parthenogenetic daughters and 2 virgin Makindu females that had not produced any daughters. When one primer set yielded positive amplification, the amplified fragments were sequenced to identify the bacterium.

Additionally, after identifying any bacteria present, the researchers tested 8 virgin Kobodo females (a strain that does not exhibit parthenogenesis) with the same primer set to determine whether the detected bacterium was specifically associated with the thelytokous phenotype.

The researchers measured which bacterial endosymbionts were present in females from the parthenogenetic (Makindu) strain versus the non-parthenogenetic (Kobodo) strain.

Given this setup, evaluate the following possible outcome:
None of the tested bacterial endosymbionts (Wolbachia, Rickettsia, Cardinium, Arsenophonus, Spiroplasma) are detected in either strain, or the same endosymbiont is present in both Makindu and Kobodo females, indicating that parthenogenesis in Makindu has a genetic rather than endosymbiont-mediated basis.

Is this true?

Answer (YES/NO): YES